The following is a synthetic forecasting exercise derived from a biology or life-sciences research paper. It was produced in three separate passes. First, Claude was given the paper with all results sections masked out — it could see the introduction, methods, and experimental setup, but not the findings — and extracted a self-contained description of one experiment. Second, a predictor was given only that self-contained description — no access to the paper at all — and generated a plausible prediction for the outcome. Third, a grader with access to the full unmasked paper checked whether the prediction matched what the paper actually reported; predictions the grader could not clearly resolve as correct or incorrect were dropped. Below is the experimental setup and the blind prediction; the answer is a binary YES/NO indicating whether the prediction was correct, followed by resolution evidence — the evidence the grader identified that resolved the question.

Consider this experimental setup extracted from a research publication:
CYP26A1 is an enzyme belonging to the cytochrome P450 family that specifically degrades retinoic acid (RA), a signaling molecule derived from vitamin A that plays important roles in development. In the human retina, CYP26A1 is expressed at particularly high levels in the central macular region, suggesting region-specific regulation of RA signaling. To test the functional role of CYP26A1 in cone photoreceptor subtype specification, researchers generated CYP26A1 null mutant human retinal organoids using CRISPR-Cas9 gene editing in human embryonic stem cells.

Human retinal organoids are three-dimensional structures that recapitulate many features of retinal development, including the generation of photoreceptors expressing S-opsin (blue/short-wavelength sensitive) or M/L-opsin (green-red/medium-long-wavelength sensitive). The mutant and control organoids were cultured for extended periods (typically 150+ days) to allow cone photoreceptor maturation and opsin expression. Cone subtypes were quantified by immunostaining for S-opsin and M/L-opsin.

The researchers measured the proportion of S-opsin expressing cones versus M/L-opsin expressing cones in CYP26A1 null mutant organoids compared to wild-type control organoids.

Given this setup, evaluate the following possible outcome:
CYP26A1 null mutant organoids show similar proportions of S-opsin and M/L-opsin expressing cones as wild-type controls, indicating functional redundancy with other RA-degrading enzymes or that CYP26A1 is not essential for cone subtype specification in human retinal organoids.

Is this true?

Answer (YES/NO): NO